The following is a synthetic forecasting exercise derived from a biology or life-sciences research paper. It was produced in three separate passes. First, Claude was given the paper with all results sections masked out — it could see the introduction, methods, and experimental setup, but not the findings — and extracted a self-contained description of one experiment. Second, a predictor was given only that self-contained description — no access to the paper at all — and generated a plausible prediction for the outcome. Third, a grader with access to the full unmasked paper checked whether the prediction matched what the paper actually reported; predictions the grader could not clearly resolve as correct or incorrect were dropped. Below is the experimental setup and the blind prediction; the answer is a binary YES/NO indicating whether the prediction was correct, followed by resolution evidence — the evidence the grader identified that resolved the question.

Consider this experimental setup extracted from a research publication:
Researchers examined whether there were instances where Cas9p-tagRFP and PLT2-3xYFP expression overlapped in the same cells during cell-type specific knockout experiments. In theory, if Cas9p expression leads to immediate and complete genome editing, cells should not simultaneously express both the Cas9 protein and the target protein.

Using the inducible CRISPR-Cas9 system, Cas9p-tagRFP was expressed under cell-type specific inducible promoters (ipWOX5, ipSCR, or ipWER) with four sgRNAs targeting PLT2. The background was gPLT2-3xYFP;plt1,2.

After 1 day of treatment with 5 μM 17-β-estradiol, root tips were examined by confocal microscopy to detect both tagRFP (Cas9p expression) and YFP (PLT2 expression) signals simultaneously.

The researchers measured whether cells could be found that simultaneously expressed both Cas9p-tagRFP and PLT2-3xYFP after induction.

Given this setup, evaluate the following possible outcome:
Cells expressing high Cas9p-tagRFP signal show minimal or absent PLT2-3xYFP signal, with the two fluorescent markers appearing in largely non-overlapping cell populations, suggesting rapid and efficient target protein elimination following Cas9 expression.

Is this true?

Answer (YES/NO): YES